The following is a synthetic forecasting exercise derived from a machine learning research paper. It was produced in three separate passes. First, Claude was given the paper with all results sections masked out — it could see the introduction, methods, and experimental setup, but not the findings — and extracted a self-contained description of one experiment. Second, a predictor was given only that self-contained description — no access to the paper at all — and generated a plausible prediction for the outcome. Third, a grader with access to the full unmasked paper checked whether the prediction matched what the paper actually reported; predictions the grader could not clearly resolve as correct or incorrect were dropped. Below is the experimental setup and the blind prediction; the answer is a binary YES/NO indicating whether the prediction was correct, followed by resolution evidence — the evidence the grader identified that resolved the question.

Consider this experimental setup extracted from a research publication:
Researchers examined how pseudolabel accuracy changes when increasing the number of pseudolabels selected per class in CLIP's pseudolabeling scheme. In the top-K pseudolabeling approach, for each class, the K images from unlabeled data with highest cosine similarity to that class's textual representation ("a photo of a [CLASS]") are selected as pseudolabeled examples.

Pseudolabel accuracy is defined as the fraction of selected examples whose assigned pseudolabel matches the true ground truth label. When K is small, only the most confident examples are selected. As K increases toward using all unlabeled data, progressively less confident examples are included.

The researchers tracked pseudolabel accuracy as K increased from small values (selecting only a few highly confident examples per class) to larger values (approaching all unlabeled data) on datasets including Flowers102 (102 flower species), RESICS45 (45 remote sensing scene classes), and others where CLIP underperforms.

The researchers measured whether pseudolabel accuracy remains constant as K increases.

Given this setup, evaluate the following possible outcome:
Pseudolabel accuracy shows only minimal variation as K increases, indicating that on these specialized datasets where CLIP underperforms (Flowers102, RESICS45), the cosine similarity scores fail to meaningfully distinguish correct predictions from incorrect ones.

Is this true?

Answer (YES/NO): NO